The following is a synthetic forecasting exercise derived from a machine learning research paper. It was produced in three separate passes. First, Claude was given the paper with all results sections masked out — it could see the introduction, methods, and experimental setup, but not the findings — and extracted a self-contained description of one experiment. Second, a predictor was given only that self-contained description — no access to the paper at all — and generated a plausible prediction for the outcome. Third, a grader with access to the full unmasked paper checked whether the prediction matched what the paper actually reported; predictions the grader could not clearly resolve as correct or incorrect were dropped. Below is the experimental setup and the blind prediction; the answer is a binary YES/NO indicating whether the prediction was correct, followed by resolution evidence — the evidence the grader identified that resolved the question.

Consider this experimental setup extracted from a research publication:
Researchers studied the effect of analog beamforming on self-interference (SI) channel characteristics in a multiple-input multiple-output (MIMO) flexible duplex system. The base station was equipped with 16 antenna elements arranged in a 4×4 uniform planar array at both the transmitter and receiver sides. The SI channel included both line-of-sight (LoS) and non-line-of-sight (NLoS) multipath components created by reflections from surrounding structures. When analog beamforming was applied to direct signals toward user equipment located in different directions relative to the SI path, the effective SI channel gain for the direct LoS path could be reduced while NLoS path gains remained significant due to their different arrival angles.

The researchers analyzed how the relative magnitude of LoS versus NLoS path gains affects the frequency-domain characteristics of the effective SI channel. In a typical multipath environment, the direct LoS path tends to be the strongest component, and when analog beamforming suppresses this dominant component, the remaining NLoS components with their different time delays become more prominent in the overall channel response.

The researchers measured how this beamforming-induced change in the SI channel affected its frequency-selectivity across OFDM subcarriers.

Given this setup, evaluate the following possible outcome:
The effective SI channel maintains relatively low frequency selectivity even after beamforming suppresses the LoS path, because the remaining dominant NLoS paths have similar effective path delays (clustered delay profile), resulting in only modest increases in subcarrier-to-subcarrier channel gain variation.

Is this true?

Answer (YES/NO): NO